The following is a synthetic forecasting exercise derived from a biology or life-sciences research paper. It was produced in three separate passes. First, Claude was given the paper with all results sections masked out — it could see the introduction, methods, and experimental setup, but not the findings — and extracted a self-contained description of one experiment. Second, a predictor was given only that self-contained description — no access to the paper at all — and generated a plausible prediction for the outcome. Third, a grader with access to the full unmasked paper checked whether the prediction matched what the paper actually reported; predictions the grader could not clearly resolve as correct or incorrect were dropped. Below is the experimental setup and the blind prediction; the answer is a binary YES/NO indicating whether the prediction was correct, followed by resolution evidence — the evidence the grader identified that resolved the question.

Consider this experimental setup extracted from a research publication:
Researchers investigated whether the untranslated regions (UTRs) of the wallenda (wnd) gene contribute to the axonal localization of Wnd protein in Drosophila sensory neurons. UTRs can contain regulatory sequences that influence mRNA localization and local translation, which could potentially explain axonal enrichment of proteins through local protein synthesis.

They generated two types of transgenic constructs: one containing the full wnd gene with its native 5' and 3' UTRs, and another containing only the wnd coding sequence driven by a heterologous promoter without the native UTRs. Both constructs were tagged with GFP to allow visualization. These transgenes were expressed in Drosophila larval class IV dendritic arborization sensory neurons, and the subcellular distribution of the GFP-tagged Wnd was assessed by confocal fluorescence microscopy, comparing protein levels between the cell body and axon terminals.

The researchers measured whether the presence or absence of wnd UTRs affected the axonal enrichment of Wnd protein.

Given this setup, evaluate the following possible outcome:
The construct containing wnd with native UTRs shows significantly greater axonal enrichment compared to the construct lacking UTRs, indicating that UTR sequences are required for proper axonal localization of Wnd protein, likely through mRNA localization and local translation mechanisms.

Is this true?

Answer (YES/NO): NO